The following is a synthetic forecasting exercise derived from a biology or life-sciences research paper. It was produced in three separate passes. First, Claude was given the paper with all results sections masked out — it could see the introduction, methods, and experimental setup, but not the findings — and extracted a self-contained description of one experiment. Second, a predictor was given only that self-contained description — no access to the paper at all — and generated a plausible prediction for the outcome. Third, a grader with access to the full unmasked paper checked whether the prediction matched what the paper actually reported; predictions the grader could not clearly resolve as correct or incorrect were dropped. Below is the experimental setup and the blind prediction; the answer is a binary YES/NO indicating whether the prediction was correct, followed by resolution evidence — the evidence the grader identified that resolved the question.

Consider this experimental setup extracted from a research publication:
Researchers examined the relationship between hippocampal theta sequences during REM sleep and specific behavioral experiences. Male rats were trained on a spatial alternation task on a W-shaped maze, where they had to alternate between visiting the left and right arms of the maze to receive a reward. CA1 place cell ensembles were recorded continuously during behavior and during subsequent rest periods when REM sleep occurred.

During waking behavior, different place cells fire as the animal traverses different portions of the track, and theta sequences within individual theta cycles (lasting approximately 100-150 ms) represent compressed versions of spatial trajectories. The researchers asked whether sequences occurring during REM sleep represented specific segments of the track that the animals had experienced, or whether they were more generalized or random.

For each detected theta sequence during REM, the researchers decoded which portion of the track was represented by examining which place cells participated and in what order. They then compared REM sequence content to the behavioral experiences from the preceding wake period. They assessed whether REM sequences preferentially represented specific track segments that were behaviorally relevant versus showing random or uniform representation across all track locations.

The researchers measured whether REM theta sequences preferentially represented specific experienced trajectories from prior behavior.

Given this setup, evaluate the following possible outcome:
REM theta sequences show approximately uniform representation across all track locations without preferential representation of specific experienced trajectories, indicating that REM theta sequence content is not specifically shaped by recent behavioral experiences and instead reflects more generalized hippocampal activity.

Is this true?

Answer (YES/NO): NO